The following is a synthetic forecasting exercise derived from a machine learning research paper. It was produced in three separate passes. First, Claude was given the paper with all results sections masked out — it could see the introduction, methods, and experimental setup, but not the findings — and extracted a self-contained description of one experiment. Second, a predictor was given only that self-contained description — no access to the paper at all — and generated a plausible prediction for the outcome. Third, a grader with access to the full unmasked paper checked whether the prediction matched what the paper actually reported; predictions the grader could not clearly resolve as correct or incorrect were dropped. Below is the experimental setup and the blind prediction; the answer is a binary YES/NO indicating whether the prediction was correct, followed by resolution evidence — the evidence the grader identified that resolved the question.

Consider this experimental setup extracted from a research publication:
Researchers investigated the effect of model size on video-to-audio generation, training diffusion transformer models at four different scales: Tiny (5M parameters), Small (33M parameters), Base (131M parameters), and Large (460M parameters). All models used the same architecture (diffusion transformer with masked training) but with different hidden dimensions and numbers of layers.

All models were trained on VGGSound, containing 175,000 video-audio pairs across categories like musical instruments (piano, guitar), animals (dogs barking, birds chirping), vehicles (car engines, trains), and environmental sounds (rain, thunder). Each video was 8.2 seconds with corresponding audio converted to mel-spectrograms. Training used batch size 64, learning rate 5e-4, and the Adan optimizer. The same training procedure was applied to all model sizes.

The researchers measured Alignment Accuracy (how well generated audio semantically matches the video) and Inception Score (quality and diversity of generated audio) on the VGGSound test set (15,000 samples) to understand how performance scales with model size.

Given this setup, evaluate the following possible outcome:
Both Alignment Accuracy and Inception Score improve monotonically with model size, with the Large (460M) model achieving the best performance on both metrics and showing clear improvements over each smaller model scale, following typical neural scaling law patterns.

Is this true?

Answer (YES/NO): NO